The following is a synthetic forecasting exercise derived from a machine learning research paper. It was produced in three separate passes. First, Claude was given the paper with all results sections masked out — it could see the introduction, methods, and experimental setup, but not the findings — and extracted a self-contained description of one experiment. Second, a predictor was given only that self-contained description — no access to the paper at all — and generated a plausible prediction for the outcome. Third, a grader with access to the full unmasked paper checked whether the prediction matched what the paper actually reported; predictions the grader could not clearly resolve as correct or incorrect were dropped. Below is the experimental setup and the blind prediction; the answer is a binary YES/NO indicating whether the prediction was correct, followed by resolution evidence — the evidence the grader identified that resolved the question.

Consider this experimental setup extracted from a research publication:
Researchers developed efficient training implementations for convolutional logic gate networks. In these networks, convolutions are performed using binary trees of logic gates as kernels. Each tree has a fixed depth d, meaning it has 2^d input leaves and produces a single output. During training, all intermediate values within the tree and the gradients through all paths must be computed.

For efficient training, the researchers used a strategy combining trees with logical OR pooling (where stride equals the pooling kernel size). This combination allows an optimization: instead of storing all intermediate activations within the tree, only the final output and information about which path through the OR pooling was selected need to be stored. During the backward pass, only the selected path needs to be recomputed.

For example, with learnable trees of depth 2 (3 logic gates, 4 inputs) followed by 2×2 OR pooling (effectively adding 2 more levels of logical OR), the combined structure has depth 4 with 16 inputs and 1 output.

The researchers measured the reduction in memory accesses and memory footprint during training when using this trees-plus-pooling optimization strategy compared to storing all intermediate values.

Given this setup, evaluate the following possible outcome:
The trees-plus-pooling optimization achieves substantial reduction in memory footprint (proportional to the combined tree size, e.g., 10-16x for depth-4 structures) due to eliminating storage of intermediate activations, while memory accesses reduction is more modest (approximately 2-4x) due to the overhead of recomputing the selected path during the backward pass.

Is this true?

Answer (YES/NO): YES